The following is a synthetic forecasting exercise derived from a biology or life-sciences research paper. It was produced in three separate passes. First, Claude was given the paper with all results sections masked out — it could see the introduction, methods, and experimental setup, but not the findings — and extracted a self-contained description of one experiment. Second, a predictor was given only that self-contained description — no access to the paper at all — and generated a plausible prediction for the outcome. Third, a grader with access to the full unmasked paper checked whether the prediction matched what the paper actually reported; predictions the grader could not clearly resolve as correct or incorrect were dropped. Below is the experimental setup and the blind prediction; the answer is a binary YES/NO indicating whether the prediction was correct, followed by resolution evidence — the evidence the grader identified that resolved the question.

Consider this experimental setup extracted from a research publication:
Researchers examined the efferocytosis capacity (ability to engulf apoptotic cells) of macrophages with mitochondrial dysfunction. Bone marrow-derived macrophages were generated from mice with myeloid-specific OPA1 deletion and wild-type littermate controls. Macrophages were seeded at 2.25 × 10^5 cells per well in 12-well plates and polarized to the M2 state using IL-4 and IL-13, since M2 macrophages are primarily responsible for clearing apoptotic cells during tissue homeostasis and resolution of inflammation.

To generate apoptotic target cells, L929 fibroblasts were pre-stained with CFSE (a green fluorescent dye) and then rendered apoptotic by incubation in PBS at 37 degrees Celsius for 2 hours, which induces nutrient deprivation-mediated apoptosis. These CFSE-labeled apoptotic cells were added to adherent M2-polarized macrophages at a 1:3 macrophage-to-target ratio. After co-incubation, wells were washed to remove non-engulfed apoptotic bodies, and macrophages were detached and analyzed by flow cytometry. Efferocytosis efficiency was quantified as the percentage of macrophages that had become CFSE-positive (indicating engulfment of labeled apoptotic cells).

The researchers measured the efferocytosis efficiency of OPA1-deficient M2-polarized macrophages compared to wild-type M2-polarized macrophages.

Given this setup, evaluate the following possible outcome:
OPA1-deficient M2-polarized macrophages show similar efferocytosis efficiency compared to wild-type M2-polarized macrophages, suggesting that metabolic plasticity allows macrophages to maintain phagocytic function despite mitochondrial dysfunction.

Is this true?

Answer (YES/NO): NO